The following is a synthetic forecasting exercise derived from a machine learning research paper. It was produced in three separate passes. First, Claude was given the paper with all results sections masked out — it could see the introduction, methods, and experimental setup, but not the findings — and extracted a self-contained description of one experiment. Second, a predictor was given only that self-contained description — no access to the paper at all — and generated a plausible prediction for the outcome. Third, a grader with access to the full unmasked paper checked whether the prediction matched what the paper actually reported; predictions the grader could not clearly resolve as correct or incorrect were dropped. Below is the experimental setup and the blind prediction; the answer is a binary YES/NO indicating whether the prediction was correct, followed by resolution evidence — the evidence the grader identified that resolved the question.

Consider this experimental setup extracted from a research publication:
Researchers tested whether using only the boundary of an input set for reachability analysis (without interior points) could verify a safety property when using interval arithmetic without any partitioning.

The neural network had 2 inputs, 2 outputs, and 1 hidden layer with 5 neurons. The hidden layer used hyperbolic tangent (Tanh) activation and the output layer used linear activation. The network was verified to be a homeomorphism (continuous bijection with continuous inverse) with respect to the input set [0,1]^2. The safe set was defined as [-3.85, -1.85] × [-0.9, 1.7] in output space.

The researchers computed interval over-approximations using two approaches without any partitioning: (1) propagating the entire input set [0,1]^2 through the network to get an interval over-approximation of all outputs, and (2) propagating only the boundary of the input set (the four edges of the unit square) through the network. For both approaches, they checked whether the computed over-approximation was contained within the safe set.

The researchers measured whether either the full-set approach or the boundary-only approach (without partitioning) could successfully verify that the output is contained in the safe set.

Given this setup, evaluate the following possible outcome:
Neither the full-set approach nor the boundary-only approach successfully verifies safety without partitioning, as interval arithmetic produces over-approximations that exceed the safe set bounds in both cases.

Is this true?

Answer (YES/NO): YES